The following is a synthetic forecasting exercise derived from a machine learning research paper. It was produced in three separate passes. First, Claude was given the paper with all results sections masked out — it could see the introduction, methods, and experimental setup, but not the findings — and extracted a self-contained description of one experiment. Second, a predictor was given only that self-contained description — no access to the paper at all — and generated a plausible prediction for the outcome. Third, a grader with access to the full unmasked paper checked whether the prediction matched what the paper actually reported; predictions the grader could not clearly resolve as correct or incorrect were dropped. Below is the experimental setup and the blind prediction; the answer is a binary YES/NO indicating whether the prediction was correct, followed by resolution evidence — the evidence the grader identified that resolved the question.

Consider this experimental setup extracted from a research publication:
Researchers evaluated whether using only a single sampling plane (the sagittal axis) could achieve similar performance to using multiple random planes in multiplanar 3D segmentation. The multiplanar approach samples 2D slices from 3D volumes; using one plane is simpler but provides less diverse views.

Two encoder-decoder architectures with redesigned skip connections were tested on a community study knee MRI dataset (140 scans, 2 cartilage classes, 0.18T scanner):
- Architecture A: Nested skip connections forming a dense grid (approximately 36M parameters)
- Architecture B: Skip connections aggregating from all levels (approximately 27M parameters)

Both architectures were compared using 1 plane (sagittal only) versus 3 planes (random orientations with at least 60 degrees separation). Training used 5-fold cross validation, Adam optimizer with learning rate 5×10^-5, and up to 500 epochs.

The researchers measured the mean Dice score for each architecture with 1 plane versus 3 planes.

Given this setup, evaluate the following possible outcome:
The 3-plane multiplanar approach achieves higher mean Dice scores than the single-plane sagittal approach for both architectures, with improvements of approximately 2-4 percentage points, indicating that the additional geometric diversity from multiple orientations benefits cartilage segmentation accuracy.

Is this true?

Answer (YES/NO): NO